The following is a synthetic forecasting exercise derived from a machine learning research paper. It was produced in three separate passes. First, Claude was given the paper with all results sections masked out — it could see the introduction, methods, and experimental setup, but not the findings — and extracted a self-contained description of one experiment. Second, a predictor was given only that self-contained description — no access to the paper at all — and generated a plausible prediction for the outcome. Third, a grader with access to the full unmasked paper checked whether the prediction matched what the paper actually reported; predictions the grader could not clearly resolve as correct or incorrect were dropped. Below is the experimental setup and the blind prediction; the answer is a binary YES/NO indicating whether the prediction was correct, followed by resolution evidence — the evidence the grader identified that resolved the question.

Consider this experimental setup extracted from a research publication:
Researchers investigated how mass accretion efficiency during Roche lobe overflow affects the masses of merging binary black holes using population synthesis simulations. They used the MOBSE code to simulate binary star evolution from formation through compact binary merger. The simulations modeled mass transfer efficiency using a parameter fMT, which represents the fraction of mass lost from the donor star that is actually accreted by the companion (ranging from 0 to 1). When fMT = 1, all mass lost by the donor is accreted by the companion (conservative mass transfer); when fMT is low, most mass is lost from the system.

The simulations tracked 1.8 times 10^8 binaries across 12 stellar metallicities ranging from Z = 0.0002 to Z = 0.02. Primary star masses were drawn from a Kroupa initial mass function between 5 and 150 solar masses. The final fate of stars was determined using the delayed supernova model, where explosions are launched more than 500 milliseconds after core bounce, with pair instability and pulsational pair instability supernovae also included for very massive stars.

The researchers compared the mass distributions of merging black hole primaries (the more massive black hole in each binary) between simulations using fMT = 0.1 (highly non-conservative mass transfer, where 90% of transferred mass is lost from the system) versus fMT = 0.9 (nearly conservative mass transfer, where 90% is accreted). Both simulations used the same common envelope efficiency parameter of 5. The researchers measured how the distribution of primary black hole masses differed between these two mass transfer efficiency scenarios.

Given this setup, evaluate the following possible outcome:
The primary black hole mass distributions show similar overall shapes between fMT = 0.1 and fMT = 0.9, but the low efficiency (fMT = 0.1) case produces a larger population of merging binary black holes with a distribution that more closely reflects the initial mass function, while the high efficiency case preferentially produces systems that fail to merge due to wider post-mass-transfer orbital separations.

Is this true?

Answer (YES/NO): NO